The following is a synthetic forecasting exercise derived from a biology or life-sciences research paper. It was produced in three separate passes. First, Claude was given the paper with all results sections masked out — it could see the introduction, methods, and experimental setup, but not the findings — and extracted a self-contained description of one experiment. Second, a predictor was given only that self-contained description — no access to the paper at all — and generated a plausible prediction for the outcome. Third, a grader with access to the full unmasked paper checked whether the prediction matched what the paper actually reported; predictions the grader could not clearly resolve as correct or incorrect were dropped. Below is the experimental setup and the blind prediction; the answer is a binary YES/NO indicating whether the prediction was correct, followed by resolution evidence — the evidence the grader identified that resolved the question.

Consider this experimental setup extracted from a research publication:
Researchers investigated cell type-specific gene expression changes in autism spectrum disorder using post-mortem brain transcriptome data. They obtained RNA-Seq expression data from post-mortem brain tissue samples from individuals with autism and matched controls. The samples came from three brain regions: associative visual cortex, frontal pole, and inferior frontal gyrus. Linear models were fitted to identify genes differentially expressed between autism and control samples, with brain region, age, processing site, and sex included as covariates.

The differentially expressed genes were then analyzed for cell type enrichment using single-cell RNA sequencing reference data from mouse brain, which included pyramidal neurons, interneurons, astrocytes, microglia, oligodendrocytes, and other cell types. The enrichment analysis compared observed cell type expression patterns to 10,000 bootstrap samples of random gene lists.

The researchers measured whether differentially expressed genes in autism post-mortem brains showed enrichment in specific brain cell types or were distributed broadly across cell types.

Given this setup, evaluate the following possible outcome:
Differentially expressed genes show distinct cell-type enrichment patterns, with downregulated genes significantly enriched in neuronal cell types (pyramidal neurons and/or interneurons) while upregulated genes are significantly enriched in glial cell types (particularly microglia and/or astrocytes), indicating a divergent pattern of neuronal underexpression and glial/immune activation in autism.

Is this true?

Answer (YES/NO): YES